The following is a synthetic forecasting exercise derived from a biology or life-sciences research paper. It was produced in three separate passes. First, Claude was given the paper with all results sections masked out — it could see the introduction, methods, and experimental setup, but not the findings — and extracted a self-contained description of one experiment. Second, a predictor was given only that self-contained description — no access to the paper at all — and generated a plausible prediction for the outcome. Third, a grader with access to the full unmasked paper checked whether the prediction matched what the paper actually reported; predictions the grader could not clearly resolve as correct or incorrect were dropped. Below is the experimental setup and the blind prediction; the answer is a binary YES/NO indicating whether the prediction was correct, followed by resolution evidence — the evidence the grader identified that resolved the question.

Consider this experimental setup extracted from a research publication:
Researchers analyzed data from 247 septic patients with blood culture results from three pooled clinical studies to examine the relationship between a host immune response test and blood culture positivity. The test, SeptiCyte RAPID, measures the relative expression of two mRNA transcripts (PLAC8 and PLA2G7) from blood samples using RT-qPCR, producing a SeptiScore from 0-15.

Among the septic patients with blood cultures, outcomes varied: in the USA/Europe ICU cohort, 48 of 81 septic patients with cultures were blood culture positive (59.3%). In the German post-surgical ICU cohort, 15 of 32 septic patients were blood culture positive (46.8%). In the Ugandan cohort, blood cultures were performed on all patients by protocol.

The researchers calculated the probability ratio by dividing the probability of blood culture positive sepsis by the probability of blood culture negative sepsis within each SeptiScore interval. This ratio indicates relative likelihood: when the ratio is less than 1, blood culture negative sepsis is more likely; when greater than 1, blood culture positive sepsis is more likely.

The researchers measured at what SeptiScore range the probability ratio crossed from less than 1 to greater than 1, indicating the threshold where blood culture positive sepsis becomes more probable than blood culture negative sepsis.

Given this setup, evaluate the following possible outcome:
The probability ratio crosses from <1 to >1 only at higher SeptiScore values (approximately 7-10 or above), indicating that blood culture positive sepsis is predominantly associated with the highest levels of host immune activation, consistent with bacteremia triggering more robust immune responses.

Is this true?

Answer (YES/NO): YES